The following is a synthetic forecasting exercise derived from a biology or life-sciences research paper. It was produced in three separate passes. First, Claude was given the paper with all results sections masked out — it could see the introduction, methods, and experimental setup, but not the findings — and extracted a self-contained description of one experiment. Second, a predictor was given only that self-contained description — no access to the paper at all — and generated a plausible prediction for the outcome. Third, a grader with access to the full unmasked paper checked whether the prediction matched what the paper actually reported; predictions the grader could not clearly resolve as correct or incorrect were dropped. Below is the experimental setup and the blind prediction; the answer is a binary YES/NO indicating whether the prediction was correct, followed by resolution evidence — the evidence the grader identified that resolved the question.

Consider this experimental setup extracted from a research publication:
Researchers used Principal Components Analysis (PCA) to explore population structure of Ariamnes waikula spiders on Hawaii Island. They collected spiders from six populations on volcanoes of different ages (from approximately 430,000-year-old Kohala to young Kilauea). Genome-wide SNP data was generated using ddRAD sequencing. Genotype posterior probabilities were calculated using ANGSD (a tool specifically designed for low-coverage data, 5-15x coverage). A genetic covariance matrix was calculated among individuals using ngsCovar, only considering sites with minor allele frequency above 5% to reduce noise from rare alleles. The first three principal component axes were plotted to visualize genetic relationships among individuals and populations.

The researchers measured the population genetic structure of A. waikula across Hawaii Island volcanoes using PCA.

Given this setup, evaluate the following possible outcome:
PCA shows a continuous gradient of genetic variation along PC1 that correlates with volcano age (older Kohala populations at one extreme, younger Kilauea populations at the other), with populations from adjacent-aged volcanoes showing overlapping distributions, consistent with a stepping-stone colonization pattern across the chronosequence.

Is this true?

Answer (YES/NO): NO